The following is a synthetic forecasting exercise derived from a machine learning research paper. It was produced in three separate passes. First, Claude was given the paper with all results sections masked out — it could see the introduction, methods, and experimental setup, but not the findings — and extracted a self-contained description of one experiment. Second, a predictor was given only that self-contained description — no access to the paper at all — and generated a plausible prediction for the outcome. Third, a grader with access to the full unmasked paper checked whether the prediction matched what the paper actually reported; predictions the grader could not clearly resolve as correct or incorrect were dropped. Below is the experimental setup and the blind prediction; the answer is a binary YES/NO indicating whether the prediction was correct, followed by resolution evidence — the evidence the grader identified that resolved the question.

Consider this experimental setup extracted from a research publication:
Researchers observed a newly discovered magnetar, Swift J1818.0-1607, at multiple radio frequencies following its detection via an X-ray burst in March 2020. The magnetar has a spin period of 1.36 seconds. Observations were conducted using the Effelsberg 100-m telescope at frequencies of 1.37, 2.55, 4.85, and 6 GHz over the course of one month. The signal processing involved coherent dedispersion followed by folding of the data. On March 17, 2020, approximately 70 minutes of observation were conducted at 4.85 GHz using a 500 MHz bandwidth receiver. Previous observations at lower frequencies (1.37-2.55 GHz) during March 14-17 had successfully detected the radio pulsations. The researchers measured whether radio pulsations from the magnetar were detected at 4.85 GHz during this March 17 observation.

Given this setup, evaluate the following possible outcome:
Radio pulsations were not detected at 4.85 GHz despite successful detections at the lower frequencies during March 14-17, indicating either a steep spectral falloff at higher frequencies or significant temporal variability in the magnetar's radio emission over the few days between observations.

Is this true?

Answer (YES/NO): YES